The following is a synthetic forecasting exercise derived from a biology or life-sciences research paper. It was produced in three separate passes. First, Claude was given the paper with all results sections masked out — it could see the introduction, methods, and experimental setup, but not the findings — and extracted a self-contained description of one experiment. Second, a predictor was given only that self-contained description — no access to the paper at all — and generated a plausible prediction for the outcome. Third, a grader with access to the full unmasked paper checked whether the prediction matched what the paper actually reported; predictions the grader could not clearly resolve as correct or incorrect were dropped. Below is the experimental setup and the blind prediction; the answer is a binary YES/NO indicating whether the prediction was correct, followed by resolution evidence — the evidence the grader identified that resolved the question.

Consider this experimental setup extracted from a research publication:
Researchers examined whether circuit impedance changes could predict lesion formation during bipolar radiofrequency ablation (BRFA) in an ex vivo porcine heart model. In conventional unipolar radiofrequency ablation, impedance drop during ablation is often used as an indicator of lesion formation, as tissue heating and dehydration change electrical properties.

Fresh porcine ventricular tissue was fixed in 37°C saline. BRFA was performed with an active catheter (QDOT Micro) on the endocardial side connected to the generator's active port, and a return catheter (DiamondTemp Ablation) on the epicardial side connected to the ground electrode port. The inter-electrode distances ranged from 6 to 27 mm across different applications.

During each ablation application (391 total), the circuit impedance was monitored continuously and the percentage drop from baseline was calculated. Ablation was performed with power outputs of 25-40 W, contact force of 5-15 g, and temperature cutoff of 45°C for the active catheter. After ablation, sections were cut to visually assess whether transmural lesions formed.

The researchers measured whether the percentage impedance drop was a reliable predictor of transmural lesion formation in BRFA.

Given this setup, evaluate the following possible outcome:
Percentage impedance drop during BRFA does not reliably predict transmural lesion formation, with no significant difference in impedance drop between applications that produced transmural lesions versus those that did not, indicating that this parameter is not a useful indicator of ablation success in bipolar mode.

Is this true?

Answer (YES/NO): NO